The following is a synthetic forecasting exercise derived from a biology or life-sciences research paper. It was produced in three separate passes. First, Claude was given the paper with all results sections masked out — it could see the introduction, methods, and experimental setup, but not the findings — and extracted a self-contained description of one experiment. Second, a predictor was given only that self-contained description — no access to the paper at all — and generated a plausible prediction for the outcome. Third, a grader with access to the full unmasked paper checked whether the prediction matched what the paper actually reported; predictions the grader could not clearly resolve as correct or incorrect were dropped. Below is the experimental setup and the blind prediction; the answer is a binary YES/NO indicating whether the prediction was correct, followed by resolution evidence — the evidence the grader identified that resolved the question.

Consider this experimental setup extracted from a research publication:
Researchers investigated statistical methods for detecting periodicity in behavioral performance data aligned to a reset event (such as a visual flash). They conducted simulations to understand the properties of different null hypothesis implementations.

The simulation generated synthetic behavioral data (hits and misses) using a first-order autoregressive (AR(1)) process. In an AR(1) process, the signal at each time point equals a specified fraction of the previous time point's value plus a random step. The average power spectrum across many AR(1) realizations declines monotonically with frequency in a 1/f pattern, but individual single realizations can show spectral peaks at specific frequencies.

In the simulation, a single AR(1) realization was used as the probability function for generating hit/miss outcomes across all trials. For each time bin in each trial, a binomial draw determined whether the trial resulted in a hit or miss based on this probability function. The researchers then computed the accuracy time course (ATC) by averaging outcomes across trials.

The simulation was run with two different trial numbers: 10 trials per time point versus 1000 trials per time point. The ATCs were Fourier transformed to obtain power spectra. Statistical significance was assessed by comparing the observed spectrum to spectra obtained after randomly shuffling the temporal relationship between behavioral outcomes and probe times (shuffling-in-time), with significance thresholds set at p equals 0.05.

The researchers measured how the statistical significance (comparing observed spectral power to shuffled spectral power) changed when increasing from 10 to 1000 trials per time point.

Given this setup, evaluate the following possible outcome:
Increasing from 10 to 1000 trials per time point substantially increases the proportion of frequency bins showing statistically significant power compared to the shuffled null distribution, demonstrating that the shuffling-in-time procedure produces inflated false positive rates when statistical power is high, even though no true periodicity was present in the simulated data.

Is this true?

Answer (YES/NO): NO